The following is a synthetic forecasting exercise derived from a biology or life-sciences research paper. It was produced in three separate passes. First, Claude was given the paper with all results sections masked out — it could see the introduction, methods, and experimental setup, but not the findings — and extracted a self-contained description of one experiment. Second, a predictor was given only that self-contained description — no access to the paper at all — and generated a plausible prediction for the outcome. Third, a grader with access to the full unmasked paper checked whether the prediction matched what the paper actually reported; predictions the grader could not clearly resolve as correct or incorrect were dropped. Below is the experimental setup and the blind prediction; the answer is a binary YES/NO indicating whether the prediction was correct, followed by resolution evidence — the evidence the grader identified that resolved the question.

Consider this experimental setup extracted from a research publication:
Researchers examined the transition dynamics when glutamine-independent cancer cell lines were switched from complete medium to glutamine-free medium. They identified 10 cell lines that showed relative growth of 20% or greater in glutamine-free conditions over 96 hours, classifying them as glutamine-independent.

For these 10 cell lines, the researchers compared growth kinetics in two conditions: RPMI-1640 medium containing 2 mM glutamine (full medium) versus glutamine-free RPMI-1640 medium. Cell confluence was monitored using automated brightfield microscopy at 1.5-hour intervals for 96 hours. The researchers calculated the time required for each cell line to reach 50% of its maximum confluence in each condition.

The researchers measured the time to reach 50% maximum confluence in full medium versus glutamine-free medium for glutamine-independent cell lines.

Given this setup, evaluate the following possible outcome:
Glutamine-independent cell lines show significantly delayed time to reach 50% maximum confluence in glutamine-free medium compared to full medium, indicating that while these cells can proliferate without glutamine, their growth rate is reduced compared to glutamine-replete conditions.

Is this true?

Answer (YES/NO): NO